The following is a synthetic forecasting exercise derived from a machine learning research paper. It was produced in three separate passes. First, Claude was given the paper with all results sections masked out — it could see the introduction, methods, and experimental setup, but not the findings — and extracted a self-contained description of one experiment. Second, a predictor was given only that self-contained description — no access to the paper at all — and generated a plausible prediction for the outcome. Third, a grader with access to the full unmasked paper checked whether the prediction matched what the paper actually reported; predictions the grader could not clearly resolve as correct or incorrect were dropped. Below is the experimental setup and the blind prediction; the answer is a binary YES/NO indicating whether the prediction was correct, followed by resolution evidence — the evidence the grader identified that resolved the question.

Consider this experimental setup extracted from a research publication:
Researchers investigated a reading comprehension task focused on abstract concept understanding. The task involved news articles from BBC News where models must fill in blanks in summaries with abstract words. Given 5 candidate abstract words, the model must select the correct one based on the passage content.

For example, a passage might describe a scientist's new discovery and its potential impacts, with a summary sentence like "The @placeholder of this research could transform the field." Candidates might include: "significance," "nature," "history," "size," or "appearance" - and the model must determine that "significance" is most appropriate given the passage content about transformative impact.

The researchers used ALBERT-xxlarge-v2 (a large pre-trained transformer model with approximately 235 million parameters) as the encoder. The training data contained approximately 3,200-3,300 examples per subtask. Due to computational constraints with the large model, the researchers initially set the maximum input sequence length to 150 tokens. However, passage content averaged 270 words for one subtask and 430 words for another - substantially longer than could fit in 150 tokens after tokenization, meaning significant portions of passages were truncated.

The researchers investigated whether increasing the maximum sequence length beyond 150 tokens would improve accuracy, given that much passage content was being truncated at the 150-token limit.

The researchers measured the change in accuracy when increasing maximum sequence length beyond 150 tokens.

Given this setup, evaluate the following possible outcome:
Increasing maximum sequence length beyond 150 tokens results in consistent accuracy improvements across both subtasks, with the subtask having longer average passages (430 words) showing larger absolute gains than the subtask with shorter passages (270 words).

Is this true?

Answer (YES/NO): NO